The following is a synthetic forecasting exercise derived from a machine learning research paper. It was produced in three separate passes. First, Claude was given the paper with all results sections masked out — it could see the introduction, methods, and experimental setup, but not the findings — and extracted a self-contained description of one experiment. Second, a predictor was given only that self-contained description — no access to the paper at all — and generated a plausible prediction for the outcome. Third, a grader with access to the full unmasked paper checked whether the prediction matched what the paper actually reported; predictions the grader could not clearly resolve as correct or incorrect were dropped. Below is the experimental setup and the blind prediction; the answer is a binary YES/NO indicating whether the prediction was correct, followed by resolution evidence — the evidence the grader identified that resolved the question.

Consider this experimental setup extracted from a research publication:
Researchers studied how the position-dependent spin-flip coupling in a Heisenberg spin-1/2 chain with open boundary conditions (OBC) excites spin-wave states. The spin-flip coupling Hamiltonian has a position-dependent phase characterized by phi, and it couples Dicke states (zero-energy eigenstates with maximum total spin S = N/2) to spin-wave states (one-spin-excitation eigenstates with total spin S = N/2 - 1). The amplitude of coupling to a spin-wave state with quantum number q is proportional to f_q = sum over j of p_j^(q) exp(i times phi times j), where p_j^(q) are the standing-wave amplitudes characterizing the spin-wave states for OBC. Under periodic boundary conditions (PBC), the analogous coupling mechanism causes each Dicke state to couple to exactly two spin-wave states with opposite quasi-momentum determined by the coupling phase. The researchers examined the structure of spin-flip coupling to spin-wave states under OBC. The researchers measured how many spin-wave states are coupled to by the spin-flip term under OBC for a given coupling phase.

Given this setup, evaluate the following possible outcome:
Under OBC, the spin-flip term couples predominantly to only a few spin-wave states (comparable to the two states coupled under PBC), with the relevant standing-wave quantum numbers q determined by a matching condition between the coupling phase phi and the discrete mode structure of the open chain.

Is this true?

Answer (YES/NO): NO